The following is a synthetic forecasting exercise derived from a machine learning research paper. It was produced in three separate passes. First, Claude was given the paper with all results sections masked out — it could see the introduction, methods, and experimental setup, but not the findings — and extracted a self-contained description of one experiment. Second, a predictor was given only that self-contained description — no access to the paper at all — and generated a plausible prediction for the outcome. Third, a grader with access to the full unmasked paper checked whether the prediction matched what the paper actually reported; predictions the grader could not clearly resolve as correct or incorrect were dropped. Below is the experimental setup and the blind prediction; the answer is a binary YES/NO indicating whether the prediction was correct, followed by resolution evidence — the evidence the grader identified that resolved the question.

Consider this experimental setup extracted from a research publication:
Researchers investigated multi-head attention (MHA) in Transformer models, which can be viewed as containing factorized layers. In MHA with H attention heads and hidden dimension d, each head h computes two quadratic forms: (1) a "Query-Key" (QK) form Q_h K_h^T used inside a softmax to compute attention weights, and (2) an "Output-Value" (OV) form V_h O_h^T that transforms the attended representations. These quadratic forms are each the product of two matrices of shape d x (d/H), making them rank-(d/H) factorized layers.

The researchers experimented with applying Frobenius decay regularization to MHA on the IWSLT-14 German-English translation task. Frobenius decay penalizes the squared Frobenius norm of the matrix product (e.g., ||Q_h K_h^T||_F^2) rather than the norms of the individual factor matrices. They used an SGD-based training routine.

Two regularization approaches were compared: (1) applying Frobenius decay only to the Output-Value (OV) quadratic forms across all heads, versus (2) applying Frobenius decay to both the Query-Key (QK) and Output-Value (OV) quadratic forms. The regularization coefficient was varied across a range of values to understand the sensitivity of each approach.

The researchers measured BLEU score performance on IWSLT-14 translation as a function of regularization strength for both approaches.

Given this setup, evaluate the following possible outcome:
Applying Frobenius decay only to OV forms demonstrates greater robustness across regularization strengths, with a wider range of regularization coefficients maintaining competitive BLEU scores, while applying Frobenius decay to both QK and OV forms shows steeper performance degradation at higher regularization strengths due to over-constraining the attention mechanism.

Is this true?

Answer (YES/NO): YES